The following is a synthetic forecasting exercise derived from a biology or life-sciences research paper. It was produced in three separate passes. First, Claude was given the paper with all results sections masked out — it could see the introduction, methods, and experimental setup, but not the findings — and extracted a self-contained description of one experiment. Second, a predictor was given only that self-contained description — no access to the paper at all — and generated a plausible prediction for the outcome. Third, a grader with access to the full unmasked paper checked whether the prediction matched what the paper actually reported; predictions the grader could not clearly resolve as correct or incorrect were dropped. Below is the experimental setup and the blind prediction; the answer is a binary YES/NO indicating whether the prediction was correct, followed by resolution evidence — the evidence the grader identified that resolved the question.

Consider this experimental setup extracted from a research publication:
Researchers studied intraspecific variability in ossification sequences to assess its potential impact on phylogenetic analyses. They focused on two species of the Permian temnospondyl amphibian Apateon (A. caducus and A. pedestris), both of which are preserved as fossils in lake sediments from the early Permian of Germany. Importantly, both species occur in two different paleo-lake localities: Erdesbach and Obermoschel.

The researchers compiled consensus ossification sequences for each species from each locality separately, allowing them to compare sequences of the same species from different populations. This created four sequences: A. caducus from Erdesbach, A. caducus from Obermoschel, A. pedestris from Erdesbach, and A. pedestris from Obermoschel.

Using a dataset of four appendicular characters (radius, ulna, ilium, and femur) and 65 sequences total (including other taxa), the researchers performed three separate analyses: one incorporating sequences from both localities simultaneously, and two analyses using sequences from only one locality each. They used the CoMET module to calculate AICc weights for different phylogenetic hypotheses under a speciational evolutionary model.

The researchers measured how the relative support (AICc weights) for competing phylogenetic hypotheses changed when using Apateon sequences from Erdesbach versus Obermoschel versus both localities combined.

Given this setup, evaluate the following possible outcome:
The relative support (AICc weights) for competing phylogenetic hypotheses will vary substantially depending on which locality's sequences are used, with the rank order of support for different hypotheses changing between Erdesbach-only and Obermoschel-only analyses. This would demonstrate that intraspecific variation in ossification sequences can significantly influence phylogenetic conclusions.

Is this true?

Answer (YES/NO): NO